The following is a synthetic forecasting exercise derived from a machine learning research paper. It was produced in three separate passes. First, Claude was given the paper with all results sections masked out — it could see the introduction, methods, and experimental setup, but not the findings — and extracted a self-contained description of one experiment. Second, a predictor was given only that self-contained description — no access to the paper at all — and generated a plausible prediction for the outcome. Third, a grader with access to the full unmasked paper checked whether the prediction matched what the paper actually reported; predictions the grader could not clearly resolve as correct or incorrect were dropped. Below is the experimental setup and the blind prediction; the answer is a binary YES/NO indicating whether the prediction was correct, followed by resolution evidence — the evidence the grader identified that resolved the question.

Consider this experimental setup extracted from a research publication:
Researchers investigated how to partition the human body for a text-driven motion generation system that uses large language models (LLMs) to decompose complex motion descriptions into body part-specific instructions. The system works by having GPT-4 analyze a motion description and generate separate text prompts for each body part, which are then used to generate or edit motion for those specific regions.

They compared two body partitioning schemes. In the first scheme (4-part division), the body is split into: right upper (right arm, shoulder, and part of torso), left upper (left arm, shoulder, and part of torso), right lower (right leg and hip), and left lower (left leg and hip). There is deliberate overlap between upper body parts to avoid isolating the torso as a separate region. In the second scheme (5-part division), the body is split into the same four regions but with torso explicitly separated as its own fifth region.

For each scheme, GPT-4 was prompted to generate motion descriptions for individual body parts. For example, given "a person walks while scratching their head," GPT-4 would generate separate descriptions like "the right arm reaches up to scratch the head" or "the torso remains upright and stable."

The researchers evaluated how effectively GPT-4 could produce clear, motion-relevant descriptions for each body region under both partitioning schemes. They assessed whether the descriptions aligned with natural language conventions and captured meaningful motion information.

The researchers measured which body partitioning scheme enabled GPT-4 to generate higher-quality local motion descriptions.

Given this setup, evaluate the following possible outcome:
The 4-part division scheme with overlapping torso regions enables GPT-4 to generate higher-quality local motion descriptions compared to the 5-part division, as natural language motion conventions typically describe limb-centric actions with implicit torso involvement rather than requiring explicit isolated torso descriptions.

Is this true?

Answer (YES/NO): YES